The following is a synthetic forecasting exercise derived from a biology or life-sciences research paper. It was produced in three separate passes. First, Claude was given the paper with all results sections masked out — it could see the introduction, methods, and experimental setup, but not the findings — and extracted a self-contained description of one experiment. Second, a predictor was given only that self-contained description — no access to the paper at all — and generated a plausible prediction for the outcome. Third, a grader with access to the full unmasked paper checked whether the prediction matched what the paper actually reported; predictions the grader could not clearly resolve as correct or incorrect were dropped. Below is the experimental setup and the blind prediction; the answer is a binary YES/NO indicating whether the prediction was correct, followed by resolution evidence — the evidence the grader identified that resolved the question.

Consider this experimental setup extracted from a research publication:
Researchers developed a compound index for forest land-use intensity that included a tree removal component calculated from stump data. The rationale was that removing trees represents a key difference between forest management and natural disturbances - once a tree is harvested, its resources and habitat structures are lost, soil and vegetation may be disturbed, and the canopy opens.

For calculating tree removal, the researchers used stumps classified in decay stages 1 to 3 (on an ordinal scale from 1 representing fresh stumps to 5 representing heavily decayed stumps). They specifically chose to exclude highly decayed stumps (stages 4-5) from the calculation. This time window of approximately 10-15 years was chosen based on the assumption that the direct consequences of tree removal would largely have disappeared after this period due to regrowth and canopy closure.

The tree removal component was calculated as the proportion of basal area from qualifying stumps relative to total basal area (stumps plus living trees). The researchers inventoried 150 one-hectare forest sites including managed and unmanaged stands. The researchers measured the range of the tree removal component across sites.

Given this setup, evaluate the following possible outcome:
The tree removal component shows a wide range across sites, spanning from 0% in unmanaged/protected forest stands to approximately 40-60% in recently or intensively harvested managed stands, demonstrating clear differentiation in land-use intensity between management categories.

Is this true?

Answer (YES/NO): NO